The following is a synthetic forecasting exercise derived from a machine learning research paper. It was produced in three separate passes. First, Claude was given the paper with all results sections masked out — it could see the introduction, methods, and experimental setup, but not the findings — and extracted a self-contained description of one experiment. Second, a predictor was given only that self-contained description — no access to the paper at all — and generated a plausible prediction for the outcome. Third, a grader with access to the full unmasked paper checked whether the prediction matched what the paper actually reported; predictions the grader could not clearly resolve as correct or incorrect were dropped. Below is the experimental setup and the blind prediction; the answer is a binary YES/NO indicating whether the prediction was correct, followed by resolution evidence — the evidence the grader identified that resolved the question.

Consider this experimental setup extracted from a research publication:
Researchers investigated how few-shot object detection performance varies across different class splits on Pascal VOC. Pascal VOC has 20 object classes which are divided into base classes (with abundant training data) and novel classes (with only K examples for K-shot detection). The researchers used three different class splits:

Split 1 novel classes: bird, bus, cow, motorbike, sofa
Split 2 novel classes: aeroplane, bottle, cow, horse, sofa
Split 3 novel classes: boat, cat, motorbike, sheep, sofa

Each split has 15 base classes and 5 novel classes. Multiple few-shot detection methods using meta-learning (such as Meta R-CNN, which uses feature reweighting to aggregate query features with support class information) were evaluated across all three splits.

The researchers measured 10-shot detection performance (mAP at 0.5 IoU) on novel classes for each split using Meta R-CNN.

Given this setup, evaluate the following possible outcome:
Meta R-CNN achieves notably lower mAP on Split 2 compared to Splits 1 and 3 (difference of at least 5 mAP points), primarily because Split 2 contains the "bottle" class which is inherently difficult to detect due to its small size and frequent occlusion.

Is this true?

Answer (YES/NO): NO